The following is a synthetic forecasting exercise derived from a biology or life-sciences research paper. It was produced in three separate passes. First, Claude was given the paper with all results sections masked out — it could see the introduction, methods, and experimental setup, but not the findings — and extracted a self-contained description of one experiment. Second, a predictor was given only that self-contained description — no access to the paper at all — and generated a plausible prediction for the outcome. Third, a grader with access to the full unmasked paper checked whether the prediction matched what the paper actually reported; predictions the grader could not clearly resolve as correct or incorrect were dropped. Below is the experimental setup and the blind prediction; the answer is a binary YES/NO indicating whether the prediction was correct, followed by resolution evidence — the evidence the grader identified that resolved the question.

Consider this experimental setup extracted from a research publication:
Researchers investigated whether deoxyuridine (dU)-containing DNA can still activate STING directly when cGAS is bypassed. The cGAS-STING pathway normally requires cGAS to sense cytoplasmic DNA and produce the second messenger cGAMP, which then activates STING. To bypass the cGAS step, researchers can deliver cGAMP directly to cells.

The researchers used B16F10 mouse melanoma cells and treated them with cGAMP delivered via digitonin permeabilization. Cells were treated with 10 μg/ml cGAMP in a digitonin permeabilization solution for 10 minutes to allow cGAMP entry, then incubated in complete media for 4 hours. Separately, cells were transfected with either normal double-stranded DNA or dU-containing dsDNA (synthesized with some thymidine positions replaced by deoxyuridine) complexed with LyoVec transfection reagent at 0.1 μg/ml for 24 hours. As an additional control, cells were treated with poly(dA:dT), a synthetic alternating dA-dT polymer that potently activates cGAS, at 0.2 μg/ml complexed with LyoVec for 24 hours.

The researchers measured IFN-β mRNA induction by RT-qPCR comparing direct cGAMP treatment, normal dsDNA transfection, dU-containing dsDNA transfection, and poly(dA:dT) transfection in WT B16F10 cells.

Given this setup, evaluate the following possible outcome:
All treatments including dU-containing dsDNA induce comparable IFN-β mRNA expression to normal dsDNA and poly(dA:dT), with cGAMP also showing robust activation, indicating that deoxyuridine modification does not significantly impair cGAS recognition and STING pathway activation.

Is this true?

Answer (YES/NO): NO